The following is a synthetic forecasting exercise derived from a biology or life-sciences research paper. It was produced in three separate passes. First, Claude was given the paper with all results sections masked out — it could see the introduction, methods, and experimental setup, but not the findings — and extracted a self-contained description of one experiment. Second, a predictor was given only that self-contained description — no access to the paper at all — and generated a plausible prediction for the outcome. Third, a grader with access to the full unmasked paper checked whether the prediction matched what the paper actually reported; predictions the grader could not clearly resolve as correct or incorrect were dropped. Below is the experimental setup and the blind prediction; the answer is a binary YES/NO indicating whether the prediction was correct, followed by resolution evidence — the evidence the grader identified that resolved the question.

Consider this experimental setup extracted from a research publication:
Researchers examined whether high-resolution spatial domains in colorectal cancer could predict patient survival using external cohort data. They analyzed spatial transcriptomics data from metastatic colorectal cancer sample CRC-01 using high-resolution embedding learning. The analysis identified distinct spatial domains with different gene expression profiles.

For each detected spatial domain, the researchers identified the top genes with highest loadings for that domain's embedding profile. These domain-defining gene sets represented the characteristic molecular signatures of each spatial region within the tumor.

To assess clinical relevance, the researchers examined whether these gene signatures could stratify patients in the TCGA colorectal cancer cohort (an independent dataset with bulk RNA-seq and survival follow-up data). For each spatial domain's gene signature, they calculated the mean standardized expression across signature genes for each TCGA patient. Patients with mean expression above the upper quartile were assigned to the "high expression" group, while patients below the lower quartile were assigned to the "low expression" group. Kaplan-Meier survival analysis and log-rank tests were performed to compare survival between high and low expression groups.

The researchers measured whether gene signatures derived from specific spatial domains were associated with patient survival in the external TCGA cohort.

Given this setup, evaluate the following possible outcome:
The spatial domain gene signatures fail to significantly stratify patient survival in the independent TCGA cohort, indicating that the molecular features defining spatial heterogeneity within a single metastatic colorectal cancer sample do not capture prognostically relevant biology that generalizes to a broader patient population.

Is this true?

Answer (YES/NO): NO